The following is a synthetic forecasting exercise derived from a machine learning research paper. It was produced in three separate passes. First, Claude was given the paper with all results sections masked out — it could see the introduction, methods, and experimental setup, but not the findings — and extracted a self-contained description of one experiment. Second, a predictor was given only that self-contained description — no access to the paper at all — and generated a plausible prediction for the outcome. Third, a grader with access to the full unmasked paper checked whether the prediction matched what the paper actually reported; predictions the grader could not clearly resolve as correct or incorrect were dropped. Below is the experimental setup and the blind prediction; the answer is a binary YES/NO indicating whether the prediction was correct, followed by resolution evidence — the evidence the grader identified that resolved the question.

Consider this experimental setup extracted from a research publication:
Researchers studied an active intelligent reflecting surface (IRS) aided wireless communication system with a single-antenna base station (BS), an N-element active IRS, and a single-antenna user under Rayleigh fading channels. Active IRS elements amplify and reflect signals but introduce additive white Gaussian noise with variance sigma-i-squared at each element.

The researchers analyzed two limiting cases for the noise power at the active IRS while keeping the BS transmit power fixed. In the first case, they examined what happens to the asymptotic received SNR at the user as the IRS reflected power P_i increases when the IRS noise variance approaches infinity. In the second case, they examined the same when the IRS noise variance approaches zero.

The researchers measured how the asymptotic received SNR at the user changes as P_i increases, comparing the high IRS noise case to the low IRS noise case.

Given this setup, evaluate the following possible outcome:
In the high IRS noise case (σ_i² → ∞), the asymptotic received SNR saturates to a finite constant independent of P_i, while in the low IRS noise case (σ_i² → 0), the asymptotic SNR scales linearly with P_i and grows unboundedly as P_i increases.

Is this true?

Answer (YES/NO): NO